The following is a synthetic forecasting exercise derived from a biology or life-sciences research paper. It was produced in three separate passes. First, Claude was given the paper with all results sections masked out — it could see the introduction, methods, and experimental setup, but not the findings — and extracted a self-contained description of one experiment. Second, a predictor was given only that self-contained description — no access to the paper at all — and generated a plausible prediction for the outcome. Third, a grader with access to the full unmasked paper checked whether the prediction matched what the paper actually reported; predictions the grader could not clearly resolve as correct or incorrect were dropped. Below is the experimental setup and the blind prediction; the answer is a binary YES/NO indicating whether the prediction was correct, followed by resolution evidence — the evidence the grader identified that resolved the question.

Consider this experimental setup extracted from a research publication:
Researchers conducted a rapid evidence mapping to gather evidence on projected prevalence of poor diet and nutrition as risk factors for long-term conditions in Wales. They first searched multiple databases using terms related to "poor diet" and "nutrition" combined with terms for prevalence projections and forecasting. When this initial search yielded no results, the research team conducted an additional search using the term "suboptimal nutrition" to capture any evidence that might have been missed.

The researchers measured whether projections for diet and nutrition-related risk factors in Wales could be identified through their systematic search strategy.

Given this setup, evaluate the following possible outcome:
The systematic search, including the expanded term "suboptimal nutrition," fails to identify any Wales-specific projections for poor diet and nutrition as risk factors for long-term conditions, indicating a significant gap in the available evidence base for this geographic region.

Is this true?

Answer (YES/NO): YES